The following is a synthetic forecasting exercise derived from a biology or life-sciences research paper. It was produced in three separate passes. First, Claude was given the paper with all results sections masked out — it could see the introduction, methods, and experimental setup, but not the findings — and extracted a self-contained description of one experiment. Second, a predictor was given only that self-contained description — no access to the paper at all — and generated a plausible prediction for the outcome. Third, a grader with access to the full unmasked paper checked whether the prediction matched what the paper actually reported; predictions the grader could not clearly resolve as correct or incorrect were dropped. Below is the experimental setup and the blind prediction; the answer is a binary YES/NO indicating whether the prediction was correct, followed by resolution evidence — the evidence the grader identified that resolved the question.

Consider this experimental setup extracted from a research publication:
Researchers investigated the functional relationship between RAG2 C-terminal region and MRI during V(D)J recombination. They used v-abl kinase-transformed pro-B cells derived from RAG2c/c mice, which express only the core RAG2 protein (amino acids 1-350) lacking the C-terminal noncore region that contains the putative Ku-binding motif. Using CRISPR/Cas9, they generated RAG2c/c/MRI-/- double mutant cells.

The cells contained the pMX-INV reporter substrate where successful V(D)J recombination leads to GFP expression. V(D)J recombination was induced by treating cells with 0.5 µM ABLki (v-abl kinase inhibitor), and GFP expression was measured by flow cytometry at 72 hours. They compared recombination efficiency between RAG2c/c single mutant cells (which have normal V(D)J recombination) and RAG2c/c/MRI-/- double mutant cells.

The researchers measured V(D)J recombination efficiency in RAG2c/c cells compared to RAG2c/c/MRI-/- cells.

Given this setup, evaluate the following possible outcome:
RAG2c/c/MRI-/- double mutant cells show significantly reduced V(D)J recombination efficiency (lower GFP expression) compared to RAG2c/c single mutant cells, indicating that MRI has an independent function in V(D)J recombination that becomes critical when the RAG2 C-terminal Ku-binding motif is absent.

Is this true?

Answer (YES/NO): NO